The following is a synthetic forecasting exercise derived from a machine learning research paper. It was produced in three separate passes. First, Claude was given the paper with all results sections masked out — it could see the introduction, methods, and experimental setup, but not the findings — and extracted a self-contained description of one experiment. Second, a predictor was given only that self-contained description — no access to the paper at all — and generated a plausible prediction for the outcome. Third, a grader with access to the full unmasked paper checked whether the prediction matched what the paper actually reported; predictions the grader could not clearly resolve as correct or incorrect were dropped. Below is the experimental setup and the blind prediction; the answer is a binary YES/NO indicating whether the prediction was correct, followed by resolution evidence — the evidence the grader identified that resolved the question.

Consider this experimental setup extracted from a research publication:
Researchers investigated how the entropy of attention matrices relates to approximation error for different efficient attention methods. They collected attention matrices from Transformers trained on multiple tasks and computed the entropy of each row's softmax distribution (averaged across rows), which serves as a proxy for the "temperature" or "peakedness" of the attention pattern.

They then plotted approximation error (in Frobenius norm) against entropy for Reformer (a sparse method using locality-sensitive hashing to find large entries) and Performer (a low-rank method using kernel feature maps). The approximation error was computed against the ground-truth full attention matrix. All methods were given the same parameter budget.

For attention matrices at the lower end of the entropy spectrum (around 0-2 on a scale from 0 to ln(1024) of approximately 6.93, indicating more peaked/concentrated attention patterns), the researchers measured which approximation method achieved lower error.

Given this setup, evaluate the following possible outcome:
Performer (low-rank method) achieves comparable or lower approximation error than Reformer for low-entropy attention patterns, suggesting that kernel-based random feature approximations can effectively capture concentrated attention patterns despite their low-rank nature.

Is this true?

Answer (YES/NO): NO